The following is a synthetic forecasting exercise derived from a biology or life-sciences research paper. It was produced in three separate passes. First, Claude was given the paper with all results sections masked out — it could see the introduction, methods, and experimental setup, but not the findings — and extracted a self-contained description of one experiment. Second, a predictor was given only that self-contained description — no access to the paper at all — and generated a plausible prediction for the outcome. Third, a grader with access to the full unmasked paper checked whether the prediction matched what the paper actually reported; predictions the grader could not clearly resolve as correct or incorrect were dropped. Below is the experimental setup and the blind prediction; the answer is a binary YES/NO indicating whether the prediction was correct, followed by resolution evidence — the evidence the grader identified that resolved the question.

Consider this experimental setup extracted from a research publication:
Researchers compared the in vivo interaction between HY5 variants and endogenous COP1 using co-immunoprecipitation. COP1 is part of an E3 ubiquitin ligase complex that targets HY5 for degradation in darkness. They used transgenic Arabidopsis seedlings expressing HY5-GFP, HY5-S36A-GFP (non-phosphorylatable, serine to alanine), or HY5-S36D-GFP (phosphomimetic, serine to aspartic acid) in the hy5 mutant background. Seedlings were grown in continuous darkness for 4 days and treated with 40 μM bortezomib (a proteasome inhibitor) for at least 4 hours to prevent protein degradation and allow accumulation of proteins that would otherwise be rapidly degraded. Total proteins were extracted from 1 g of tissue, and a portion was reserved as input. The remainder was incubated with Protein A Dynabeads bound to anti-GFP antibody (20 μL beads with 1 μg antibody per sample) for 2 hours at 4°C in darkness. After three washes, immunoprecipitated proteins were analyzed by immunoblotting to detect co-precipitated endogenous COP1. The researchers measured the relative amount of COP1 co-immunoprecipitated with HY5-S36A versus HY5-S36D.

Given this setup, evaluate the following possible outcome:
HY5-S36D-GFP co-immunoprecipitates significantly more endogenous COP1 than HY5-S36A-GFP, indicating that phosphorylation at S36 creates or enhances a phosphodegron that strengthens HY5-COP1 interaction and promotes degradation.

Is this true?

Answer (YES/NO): NO